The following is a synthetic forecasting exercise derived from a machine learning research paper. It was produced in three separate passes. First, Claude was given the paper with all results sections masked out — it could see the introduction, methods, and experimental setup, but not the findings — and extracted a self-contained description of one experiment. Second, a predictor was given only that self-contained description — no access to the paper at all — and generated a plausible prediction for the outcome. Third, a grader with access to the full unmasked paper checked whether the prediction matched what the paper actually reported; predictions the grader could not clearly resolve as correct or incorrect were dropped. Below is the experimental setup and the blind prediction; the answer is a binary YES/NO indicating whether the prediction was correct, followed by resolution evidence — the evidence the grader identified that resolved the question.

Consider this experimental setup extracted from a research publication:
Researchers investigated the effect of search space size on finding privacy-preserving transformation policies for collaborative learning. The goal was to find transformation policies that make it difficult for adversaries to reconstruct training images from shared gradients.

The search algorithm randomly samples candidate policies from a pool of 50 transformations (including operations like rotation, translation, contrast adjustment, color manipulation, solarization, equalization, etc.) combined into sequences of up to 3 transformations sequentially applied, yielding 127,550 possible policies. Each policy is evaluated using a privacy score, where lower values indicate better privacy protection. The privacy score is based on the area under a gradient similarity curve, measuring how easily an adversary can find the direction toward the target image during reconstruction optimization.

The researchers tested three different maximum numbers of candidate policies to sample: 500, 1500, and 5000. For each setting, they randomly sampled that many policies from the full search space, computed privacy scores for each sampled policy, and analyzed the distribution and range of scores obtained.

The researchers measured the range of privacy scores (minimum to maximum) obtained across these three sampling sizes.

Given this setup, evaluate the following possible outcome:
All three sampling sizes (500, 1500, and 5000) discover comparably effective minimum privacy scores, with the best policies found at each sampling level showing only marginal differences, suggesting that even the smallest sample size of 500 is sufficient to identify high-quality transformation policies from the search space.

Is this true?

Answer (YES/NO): NO